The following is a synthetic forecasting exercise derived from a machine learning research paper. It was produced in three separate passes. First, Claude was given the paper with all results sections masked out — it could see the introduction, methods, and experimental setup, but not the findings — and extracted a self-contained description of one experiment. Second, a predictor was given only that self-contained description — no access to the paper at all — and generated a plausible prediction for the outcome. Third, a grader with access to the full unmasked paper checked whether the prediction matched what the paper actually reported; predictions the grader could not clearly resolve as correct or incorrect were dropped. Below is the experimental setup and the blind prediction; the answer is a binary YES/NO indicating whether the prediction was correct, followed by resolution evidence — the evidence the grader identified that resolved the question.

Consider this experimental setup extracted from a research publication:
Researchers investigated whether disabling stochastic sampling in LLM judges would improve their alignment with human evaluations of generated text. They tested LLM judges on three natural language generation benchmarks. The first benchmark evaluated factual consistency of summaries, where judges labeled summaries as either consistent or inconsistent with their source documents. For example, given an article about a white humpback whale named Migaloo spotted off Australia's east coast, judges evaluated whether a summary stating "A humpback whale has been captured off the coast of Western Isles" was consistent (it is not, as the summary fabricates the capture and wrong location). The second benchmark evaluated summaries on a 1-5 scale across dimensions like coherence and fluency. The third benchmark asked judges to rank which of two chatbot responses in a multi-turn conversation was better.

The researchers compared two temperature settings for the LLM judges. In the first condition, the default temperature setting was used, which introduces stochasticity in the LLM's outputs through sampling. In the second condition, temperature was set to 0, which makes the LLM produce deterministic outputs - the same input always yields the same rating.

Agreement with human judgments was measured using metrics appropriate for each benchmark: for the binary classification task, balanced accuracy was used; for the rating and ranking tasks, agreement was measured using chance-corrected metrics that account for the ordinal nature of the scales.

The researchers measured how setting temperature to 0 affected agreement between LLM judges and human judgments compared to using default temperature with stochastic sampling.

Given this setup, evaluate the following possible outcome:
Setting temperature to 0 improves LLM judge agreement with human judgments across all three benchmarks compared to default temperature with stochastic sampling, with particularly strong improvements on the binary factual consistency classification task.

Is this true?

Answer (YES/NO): NO